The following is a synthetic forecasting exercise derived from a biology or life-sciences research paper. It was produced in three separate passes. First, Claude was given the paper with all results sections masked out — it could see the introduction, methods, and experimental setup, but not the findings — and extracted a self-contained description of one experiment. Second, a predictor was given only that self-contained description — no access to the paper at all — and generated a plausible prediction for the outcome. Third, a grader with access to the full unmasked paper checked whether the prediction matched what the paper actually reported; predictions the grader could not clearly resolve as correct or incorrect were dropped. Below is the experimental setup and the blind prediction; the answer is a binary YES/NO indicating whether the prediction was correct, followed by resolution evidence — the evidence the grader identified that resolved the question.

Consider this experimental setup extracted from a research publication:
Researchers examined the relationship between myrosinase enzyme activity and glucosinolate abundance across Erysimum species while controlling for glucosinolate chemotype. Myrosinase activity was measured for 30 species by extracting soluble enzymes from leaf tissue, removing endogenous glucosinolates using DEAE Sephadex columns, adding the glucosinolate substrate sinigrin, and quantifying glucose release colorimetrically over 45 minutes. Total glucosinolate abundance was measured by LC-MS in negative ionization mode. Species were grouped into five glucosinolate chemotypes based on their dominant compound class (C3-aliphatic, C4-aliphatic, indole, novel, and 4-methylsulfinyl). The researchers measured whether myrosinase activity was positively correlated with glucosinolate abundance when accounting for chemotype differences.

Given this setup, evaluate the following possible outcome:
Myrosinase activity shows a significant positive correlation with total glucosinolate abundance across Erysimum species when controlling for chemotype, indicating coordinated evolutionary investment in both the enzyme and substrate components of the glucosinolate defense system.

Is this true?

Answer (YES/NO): YES